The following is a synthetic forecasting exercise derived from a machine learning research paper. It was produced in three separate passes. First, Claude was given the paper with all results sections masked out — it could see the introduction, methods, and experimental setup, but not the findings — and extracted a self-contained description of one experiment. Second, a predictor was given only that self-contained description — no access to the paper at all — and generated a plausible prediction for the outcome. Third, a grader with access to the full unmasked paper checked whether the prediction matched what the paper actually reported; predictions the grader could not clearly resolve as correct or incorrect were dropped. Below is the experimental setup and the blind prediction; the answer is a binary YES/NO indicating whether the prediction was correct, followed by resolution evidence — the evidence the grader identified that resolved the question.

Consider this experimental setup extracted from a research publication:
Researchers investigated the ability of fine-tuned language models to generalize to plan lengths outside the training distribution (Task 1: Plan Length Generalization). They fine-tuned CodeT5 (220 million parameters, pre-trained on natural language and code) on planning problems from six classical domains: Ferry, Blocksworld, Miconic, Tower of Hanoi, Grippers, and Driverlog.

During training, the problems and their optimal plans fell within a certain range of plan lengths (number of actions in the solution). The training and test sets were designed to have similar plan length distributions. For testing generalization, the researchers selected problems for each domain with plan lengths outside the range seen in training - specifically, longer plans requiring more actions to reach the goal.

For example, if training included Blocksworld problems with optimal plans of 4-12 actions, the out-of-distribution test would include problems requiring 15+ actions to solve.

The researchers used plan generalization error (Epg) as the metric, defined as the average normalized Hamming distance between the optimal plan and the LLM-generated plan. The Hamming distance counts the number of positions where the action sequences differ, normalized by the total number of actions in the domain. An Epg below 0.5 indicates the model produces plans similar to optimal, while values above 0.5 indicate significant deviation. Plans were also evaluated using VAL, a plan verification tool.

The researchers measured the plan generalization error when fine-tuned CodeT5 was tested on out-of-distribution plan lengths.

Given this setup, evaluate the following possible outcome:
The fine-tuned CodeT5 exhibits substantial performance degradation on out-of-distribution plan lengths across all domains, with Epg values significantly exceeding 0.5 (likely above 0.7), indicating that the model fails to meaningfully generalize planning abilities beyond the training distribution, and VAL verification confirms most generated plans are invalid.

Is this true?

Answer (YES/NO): NO